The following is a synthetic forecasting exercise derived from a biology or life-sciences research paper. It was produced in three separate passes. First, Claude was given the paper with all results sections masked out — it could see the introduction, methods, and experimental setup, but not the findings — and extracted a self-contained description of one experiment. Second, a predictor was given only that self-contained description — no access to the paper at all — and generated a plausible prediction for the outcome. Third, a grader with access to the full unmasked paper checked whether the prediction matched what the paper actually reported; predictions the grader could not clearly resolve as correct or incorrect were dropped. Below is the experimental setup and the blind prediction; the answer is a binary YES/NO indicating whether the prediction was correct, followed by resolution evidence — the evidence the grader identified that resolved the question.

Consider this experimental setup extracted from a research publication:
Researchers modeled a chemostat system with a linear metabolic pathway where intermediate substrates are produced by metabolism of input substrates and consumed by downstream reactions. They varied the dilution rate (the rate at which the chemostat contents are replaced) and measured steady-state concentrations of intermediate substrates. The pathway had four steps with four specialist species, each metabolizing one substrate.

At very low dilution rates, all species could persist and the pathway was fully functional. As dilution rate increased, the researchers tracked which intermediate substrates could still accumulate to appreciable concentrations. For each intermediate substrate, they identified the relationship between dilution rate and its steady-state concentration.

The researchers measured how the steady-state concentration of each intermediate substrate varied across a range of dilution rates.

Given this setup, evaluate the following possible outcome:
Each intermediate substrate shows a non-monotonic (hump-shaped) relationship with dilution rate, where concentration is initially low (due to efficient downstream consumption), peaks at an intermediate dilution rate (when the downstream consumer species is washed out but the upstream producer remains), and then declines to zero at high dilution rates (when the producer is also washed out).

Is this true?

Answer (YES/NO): YES